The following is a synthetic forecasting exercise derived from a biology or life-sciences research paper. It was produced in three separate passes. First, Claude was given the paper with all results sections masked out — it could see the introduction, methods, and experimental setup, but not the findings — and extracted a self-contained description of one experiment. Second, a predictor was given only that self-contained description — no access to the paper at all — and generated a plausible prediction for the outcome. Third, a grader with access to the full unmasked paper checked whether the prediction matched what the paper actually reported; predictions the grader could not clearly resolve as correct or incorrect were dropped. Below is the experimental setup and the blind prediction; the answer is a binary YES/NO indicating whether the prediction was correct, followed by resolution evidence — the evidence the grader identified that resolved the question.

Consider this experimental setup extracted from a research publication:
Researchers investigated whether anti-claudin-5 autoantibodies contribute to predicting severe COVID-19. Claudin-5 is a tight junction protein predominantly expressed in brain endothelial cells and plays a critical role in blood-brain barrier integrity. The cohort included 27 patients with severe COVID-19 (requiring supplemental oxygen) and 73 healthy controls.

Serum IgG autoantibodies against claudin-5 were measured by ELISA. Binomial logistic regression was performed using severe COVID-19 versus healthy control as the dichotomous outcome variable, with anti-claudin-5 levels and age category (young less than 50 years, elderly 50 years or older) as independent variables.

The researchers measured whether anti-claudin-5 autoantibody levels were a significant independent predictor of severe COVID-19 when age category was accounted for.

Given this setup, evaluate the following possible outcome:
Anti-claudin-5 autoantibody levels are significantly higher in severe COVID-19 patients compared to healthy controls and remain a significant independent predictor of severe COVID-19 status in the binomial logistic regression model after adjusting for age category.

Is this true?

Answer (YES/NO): NO